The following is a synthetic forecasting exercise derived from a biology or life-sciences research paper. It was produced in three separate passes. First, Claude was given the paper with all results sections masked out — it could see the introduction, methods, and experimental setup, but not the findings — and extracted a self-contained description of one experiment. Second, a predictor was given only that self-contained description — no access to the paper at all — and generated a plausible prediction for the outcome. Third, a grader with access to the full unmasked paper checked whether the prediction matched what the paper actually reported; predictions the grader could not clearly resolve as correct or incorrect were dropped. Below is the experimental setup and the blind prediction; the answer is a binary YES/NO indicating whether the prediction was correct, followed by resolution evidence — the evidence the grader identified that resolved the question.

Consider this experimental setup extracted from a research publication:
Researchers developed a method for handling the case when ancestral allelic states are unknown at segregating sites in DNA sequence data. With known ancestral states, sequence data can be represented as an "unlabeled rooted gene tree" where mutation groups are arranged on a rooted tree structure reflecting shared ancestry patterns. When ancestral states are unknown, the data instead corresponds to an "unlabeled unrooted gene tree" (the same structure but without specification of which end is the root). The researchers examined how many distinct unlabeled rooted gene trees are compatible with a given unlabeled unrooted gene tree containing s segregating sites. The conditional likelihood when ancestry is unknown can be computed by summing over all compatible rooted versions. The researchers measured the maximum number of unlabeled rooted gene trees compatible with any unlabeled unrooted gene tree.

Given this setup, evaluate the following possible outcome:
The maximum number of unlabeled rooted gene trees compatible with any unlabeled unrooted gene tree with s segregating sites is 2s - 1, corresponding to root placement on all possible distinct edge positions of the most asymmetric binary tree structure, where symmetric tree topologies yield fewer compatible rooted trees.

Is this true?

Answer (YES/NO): NO